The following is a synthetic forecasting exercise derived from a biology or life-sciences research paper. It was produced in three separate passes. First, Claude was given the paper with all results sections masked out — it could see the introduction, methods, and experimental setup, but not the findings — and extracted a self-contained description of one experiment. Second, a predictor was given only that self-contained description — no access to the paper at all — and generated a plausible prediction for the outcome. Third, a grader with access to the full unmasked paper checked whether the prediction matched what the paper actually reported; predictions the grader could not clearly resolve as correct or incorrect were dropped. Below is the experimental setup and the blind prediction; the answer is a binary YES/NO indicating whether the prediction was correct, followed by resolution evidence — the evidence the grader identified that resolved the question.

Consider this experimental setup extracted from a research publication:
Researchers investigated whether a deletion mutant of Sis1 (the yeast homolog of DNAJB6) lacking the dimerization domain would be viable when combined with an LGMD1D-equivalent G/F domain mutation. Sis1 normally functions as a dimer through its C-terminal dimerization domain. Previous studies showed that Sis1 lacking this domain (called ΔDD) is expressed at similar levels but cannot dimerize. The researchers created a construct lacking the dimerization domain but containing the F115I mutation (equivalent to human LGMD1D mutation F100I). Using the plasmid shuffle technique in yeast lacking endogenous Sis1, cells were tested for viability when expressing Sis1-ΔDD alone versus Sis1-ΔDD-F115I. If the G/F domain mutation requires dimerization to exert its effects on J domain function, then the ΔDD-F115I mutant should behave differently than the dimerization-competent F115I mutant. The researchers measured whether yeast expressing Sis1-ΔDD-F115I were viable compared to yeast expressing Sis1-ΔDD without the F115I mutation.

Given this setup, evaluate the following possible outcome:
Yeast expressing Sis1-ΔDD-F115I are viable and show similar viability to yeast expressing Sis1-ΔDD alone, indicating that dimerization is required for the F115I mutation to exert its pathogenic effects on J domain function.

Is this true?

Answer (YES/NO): NO